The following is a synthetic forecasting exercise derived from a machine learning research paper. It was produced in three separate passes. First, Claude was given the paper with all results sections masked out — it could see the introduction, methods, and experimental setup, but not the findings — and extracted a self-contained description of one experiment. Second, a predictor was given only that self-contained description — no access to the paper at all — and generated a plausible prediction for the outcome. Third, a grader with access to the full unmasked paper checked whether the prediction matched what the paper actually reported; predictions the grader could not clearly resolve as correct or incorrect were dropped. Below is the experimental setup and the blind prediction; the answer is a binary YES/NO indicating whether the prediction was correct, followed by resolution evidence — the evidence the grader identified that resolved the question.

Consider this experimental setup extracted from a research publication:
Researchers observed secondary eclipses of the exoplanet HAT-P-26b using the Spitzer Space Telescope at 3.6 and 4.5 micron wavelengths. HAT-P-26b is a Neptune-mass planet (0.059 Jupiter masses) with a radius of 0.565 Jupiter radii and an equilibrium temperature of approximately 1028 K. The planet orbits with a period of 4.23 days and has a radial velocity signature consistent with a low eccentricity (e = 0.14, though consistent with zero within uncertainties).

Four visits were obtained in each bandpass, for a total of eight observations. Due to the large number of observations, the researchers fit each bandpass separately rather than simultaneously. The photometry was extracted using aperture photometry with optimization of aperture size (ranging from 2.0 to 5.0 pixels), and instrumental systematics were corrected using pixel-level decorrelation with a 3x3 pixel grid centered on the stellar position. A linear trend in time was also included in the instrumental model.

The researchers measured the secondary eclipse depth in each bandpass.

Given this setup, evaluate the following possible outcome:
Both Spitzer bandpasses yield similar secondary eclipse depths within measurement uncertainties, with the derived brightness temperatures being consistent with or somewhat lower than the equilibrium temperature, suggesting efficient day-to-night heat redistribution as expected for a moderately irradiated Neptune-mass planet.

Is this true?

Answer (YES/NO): NO